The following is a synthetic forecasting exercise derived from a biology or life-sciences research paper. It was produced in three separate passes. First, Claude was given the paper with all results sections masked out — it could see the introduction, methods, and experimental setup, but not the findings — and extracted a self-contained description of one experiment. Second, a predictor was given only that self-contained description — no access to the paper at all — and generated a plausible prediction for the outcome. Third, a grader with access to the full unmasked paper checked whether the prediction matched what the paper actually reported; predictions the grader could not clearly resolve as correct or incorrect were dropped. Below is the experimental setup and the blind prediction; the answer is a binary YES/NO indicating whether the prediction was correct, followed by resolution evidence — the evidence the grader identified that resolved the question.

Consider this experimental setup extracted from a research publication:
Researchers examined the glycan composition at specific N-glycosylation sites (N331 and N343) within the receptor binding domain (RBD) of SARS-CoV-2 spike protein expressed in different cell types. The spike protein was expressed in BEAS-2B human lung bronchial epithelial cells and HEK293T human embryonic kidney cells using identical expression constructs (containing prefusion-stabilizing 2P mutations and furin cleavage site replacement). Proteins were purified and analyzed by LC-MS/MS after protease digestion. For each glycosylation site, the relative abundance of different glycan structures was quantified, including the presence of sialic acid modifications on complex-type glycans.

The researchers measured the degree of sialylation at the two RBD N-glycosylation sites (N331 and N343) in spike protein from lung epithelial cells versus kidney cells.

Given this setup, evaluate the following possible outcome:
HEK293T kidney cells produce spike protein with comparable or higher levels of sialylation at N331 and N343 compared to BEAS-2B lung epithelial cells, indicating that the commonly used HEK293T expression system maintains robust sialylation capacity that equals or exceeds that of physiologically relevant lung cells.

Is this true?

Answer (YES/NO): NO